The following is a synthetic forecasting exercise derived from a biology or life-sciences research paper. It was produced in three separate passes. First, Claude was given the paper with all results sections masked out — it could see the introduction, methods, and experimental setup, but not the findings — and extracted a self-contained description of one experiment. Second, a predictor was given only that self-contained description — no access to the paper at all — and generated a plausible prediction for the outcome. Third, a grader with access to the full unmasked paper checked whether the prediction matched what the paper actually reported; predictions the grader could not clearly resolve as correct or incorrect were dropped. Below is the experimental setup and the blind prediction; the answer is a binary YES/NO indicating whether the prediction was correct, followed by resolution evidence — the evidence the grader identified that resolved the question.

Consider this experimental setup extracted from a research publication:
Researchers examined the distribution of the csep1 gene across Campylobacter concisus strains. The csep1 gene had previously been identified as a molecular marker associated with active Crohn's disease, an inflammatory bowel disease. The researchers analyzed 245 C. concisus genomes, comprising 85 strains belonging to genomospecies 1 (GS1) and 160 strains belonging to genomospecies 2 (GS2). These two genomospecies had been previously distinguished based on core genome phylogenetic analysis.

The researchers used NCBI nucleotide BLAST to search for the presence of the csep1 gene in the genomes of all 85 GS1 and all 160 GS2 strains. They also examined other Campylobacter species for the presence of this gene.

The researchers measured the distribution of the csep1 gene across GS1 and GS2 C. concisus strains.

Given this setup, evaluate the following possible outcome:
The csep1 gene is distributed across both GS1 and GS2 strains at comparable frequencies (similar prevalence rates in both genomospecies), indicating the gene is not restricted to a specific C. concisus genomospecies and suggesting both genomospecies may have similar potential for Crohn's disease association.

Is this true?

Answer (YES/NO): NO